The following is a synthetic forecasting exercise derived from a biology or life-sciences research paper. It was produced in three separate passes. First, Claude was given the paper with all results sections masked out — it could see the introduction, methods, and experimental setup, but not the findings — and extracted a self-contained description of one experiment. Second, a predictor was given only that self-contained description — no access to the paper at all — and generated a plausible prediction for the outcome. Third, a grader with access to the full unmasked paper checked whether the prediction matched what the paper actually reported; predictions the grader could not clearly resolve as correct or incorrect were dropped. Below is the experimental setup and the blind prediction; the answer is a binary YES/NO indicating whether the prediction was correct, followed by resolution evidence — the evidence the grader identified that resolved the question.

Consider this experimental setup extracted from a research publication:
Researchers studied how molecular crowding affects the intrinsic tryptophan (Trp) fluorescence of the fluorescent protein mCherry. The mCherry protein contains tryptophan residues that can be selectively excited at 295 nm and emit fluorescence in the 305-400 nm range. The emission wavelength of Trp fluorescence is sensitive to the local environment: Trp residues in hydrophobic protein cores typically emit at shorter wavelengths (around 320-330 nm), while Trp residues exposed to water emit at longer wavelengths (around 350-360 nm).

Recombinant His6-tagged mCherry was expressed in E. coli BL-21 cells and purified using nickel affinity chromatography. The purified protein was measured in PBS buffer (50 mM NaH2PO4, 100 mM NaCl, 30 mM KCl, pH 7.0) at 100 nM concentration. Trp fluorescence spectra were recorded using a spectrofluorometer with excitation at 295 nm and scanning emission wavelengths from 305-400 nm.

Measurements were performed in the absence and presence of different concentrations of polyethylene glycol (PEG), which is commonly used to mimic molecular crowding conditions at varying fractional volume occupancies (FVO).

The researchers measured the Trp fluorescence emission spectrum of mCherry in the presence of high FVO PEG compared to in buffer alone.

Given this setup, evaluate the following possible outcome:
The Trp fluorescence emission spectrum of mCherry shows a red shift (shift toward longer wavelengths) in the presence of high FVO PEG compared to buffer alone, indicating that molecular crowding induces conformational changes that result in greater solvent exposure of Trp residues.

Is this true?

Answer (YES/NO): NO